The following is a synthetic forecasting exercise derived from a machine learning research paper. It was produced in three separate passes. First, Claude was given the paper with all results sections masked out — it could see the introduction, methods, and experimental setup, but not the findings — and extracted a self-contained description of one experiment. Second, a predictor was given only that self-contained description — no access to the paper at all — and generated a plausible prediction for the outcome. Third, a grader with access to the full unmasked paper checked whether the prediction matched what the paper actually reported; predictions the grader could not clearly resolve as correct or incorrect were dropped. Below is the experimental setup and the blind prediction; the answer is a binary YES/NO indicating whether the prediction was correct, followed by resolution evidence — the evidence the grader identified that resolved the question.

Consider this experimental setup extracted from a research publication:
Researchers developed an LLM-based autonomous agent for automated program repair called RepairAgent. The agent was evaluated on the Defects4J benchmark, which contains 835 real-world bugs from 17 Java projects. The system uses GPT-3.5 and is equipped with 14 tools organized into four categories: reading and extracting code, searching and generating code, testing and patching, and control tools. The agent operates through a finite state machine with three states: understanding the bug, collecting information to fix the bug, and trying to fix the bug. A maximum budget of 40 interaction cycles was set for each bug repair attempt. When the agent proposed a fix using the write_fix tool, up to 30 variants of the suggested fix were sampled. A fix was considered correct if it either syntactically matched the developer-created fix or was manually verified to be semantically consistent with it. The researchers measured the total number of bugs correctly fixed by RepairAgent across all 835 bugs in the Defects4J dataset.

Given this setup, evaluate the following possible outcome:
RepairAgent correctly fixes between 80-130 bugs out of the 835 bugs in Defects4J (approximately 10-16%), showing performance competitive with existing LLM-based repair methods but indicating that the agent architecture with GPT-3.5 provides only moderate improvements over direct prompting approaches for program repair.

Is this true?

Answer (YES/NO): NO